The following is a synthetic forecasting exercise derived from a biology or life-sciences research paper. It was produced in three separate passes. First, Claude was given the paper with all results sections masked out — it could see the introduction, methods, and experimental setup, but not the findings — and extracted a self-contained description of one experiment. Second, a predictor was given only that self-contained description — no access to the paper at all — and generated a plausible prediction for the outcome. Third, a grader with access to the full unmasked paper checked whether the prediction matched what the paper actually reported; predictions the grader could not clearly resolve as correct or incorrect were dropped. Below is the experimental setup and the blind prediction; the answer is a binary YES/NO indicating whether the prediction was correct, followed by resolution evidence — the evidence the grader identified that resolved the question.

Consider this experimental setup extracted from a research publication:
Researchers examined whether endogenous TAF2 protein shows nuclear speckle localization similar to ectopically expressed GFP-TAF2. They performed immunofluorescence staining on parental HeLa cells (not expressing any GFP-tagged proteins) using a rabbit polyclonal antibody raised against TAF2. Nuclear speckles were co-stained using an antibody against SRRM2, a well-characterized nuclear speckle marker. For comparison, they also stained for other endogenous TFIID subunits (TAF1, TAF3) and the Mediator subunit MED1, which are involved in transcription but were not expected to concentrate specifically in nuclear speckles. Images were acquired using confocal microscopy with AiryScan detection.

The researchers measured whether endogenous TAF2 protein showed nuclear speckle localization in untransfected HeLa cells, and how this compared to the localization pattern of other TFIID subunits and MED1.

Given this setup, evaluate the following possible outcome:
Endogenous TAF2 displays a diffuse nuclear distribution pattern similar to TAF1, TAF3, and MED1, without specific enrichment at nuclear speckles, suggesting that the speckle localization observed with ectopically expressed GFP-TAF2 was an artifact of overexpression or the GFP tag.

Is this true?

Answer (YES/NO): NO